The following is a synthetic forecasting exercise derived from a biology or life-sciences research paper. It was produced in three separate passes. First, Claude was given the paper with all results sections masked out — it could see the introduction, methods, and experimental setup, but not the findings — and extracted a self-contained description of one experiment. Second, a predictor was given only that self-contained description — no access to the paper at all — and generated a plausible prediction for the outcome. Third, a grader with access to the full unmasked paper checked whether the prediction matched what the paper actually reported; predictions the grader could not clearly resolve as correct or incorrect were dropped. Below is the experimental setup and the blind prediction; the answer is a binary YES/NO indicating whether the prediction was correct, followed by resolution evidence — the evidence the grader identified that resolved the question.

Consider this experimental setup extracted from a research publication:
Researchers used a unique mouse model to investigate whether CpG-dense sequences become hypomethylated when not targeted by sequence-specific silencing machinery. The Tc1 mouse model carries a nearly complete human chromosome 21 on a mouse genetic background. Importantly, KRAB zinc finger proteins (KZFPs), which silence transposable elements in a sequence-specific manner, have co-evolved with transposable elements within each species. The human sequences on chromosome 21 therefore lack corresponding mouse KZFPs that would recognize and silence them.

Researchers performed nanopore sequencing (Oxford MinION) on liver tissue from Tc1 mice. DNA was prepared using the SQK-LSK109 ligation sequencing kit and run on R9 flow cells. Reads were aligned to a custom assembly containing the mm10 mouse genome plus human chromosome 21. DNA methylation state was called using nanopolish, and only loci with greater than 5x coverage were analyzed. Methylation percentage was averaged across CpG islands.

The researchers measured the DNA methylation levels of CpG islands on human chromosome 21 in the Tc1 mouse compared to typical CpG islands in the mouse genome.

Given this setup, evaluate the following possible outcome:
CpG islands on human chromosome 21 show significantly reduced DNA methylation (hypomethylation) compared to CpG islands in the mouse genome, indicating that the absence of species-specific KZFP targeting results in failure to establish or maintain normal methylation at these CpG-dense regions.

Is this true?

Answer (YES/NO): YES